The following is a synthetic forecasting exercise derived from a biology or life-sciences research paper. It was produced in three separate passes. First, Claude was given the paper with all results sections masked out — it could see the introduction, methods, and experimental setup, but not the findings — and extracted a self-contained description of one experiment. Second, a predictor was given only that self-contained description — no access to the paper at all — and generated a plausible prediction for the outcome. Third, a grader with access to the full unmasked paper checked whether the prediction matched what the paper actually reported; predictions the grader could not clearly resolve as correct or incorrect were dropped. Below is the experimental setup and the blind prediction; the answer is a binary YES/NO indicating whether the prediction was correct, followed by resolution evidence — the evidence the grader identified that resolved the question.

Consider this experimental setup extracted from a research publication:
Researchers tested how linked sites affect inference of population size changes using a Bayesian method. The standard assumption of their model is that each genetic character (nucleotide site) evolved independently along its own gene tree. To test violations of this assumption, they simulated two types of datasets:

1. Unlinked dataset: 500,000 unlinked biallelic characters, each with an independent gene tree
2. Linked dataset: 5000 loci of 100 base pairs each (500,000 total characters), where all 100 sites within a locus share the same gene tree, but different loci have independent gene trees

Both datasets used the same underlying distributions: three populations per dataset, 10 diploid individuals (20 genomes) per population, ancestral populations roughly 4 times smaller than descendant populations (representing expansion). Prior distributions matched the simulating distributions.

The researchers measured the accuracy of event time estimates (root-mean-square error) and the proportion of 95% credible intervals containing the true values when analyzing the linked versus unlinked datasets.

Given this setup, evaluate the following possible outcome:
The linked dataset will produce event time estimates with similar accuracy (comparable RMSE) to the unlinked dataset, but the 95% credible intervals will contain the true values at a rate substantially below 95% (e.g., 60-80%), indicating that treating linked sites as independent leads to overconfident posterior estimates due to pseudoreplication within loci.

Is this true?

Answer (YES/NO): NO